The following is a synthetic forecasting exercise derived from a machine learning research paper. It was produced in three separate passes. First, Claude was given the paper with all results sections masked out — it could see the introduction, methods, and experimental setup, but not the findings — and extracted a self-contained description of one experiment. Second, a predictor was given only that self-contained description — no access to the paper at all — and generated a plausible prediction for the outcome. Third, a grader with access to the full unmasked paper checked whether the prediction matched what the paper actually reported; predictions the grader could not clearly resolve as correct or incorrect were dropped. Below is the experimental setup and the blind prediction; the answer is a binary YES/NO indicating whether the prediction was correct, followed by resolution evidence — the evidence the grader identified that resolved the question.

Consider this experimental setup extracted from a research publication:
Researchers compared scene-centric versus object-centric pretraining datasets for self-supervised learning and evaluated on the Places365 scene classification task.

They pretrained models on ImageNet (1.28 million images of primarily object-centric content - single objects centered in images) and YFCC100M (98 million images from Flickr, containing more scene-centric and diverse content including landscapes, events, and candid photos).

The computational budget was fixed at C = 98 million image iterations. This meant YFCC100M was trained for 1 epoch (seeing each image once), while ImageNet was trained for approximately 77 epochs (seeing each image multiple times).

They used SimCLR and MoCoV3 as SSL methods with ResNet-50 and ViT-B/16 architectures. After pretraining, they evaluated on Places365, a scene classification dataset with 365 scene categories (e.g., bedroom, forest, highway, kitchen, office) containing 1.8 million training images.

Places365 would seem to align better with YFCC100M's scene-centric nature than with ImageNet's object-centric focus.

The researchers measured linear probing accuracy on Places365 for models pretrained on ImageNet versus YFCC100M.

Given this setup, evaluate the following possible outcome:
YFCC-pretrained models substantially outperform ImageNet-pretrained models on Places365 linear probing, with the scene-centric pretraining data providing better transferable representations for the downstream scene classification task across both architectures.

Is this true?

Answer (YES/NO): NO